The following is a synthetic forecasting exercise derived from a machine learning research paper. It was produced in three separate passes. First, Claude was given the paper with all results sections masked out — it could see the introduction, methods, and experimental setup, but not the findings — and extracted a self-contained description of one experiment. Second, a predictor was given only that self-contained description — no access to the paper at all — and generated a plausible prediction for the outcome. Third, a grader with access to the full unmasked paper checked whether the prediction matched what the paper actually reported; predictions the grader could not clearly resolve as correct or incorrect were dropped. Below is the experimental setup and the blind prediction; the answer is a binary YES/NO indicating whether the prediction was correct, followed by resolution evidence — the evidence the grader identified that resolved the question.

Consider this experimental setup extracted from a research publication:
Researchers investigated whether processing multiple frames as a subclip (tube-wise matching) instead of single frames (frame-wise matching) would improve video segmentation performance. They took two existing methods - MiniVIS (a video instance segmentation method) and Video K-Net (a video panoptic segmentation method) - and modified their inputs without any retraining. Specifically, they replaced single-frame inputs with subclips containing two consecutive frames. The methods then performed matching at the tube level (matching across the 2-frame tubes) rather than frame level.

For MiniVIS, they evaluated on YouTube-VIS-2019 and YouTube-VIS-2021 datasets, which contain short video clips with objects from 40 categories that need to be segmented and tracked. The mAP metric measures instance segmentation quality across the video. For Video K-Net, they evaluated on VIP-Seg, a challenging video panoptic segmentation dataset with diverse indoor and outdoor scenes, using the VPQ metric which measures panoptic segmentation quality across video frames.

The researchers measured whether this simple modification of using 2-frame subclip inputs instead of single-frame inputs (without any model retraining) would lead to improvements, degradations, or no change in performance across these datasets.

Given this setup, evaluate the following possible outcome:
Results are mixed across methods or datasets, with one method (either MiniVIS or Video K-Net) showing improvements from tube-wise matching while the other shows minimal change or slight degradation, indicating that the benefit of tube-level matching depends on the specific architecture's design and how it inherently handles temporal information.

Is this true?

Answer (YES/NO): NO